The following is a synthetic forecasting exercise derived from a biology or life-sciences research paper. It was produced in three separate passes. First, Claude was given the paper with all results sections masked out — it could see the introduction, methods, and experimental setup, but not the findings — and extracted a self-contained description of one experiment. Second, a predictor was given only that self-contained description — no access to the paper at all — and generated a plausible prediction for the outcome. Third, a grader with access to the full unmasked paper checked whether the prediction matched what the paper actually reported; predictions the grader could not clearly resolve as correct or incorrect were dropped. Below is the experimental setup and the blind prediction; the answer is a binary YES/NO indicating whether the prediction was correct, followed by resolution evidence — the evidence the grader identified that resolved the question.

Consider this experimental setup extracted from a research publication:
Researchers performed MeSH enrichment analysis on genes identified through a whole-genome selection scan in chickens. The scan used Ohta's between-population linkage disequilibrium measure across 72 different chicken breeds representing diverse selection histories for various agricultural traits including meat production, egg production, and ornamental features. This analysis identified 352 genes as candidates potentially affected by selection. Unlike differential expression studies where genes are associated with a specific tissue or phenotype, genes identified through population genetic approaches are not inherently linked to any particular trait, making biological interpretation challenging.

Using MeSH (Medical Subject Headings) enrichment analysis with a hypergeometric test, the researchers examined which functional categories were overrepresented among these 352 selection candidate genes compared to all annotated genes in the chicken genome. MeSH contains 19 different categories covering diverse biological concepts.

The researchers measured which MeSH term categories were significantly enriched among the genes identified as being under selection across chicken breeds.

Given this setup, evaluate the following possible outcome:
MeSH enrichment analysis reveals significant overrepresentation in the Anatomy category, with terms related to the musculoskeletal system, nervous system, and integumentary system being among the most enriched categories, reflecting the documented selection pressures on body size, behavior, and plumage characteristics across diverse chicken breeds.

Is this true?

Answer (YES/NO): NO